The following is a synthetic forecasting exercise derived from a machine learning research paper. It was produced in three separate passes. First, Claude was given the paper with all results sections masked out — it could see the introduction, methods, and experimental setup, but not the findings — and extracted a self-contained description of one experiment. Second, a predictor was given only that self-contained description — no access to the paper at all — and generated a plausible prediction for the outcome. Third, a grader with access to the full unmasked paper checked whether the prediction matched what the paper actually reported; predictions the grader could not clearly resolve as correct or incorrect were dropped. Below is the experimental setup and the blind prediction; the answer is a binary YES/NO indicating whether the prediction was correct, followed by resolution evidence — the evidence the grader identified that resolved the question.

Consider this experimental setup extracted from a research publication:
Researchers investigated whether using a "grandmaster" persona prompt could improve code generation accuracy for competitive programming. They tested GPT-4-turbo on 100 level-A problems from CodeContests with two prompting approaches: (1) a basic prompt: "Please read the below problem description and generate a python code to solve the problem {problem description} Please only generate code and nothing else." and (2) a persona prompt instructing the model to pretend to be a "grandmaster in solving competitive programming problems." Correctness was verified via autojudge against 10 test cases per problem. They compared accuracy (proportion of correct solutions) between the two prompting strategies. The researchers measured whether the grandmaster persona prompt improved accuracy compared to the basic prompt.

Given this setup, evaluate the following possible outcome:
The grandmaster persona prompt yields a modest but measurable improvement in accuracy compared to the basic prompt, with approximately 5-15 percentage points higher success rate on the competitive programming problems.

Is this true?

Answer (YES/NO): NO